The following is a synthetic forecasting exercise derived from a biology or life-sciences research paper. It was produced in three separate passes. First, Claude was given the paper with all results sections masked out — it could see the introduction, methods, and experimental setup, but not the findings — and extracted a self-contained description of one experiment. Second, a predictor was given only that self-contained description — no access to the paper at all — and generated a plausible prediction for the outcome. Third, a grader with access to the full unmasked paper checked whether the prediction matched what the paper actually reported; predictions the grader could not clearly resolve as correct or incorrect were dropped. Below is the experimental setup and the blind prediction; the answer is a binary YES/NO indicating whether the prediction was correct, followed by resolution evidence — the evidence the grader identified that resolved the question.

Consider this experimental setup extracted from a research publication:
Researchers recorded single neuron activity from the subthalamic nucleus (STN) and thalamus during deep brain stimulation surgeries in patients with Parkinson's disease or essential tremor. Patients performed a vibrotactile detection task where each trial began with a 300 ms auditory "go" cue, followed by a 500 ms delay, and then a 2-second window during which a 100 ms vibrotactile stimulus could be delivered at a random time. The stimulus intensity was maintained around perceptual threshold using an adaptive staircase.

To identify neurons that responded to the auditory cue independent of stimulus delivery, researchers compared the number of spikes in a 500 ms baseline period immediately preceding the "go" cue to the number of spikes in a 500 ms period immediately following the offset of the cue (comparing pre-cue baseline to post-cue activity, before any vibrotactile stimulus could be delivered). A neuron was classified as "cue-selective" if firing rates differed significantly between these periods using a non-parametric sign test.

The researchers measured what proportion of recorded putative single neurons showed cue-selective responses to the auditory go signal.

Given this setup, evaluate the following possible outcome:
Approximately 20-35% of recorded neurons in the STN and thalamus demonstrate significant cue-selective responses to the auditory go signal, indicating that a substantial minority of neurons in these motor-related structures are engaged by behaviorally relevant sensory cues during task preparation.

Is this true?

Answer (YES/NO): NO